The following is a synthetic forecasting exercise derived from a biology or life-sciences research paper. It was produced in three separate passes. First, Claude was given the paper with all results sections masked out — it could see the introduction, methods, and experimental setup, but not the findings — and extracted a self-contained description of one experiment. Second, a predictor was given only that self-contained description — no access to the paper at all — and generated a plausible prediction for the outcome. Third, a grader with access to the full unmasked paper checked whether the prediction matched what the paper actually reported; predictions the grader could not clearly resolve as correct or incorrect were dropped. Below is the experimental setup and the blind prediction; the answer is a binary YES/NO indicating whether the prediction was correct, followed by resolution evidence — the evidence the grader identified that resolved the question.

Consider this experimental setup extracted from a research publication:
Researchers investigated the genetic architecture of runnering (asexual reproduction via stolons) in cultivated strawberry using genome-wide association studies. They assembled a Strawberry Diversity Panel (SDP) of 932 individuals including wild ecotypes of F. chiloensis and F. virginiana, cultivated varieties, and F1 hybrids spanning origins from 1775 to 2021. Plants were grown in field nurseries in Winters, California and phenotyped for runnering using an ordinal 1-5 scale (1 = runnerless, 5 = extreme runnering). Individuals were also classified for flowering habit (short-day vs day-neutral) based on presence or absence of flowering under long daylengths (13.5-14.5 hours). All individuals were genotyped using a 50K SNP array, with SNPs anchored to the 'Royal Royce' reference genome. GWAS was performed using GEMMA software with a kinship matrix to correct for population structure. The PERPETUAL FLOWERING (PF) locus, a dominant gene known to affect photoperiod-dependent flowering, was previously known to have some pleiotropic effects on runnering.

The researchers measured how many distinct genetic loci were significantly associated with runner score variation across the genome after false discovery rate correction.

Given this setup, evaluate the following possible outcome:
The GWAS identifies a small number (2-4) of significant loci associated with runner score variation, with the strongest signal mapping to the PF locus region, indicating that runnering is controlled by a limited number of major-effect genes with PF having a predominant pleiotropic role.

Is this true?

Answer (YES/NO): NO